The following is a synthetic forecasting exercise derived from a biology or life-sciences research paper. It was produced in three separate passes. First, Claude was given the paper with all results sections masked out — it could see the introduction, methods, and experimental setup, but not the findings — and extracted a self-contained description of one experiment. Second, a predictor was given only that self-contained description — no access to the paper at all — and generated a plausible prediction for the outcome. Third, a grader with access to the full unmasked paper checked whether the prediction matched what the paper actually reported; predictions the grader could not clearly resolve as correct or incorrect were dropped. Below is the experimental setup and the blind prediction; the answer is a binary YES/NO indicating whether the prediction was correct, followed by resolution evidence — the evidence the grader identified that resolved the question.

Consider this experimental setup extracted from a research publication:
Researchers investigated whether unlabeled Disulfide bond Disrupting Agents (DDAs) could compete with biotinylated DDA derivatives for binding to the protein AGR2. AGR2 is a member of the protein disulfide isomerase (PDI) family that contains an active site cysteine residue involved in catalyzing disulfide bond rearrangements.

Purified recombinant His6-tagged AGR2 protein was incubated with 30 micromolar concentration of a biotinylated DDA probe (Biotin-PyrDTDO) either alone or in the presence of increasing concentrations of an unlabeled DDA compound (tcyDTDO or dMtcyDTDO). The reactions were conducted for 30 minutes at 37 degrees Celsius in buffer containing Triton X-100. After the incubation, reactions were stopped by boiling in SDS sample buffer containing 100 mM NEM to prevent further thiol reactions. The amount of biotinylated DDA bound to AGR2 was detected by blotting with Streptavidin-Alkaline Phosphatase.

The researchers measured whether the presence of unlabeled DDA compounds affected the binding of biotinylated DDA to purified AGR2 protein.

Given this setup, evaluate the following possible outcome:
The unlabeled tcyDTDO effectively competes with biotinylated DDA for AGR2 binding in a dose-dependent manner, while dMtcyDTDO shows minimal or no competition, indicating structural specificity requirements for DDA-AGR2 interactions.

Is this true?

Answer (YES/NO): NO